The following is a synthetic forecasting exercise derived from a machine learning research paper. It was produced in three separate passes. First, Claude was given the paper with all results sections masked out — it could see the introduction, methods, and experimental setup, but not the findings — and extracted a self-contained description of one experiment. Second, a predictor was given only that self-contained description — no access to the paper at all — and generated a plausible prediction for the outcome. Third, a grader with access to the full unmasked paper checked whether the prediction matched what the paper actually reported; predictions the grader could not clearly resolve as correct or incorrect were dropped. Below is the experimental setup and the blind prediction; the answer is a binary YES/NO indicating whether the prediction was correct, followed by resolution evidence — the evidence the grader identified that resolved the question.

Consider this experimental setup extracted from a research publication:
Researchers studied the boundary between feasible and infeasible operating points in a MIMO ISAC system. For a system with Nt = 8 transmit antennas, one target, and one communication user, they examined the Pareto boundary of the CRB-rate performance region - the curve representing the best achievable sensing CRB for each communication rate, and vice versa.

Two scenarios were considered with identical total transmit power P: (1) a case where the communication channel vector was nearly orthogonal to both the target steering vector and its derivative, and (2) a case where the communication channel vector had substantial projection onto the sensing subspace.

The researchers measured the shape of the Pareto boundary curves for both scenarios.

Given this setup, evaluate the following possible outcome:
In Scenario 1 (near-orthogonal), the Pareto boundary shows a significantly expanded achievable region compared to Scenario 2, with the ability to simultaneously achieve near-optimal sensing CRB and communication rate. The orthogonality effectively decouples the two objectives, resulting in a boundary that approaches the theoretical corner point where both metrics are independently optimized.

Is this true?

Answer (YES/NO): NO